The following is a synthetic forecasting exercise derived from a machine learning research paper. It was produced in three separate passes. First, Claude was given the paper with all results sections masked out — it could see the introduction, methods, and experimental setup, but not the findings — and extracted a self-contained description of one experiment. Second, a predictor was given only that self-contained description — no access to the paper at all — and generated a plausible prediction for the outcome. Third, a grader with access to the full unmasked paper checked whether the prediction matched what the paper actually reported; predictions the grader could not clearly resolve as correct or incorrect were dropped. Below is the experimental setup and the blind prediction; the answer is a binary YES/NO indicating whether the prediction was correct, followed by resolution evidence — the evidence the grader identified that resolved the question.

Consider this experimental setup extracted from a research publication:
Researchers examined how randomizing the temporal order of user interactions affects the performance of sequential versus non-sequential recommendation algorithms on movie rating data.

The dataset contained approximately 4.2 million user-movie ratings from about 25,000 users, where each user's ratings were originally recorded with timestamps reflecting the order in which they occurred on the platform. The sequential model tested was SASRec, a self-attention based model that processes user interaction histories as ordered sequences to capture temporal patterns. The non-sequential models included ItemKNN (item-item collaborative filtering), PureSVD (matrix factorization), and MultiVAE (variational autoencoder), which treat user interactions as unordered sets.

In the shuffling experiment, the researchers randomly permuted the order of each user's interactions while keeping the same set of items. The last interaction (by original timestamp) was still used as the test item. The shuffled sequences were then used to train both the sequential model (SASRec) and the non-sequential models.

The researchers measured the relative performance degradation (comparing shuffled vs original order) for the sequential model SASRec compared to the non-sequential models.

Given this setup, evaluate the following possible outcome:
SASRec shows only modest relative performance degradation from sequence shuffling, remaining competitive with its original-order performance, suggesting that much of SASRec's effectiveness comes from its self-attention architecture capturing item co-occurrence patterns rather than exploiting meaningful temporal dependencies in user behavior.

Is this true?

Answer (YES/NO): NO